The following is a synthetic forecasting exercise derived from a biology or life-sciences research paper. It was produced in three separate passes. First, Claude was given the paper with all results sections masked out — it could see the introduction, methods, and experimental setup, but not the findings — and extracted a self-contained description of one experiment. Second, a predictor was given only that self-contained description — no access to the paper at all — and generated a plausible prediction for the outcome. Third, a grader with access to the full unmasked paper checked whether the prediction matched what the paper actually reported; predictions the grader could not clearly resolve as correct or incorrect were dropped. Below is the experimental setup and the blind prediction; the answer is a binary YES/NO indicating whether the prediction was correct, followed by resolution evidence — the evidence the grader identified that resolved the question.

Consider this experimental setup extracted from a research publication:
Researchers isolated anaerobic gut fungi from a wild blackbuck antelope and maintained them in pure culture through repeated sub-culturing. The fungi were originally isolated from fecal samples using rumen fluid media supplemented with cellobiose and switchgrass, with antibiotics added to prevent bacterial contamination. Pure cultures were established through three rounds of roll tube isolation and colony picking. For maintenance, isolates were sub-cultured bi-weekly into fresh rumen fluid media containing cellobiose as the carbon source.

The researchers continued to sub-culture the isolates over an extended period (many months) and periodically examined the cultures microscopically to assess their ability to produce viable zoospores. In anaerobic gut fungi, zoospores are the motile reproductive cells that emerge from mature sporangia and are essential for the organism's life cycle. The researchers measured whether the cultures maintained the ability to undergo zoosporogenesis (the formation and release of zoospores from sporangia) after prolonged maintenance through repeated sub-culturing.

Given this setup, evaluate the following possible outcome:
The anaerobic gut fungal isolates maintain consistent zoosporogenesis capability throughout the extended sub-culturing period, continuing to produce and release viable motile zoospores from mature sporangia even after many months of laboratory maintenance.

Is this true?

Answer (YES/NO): NO